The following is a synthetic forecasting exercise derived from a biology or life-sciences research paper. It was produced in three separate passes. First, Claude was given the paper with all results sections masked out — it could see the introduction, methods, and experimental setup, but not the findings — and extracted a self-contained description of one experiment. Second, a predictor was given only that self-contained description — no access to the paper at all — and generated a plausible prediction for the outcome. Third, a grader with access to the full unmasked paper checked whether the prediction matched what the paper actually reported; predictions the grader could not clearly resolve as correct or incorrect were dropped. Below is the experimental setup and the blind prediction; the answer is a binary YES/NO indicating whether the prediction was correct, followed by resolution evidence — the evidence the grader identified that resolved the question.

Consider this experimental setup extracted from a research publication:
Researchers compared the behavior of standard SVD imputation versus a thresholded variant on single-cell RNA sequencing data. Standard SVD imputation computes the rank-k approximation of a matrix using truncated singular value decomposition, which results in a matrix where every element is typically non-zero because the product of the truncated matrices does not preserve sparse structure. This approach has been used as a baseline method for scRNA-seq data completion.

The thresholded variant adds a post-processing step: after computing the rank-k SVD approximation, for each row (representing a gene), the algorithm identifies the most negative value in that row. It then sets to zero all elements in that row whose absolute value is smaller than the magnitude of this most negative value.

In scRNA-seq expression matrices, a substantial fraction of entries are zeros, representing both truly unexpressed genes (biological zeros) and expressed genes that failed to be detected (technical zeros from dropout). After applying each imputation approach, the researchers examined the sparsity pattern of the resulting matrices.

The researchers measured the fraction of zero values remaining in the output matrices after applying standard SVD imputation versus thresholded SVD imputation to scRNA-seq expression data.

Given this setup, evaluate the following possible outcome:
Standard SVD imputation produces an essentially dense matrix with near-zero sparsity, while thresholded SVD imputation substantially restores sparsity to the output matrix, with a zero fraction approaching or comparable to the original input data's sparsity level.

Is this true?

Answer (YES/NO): NO